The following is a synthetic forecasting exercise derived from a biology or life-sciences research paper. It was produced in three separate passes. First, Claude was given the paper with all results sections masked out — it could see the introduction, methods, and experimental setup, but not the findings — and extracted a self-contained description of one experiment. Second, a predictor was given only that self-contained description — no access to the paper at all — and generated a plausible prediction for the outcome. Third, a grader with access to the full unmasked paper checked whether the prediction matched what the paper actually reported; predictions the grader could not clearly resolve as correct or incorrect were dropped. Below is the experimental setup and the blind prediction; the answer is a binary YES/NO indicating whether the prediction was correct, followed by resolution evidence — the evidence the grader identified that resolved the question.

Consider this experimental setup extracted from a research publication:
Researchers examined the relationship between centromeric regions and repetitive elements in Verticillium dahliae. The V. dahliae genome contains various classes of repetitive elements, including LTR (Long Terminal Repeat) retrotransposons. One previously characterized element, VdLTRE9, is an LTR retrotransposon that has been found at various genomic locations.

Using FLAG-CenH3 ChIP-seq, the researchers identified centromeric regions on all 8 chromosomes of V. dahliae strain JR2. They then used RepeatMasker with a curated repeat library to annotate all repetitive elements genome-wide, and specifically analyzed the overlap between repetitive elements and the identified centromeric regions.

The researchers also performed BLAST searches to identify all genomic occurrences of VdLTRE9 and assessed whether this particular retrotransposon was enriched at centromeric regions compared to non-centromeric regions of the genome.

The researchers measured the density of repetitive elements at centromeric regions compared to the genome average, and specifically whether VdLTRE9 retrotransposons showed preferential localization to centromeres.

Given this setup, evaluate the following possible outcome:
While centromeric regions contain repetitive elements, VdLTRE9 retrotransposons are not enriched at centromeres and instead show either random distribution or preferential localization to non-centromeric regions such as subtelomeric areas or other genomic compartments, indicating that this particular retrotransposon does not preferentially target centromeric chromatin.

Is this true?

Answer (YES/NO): NO